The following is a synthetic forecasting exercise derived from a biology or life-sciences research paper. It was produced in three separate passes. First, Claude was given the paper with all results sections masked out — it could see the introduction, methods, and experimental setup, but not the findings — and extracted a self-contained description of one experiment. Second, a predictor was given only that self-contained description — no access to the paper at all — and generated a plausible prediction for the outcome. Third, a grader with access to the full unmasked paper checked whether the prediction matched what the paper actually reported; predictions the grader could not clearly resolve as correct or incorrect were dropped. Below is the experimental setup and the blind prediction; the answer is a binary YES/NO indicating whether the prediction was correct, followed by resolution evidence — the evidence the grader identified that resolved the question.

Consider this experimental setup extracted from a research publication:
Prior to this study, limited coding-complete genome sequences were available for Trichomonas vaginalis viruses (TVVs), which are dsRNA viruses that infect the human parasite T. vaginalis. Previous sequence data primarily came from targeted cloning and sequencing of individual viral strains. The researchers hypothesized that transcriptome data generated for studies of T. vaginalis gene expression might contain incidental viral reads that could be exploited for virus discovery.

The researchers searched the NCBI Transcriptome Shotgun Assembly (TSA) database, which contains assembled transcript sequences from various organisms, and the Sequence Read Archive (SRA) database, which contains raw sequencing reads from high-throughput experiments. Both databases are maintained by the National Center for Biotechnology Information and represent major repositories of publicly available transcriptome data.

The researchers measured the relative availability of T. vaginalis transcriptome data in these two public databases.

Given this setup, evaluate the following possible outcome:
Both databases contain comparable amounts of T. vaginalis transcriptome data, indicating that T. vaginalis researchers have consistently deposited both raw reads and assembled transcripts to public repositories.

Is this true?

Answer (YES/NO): NO